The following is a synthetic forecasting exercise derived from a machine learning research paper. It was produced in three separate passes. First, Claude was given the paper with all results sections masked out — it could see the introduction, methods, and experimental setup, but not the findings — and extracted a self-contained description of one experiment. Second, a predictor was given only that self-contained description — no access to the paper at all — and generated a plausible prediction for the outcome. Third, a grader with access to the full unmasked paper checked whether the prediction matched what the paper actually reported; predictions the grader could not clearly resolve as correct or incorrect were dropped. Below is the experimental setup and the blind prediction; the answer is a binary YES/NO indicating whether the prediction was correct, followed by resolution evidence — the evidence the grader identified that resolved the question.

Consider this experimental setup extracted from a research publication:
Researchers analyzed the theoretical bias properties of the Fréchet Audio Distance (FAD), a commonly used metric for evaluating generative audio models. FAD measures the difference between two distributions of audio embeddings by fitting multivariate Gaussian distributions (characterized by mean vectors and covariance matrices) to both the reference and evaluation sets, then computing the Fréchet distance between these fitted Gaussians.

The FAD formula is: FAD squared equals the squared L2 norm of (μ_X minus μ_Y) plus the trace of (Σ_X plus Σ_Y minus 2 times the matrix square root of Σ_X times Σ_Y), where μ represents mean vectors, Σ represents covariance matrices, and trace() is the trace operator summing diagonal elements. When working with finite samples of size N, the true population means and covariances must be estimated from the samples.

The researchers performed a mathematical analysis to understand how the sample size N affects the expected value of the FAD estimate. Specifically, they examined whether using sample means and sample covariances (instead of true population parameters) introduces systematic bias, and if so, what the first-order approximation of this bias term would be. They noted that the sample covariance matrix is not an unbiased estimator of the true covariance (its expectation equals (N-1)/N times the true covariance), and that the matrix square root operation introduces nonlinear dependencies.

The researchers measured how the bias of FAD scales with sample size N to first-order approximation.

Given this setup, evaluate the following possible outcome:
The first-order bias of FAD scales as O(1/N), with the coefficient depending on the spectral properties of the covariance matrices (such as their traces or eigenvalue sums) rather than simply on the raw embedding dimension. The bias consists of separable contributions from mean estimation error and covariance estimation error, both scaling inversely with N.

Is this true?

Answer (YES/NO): NO